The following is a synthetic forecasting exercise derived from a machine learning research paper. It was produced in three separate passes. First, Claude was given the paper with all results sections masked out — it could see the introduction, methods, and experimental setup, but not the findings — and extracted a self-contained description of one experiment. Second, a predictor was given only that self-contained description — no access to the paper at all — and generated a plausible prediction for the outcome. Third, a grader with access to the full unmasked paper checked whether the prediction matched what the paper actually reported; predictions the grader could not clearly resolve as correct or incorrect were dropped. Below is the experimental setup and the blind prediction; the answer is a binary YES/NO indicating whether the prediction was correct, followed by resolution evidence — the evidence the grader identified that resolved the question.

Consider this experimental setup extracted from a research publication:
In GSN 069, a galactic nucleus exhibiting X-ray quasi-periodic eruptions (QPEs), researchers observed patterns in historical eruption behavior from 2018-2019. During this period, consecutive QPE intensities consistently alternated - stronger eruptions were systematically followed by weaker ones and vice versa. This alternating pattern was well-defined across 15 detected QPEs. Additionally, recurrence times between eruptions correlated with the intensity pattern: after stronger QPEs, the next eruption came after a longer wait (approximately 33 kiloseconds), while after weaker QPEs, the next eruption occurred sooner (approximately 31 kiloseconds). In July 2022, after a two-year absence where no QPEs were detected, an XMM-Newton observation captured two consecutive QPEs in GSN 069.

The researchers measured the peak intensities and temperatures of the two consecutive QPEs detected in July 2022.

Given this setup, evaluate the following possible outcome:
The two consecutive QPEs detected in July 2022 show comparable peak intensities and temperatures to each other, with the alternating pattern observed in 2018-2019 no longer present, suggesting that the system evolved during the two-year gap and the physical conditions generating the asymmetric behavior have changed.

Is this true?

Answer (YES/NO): NO